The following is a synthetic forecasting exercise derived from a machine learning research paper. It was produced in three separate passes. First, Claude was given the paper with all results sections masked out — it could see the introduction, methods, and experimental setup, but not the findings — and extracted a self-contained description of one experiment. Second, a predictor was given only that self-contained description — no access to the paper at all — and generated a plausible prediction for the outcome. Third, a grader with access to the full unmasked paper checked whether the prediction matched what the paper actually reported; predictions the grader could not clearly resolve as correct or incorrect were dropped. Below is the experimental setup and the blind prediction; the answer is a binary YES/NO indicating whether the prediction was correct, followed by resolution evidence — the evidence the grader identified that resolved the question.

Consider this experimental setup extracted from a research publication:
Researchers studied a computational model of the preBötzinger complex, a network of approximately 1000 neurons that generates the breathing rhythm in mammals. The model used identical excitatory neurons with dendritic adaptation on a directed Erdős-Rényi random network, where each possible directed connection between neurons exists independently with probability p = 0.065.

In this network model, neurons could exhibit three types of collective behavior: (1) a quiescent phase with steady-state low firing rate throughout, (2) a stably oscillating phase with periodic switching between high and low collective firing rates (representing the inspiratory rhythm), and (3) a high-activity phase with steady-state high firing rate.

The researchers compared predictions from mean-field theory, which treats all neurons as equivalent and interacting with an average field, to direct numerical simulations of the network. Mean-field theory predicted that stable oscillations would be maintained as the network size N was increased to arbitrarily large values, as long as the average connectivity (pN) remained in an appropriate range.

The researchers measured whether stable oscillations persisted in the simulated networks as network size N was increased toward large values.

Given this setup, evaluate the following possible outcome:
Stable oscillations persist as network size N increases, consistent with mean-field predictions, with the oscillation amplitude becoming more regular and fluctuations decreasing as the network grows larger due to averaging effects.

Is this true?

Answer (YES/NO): NO